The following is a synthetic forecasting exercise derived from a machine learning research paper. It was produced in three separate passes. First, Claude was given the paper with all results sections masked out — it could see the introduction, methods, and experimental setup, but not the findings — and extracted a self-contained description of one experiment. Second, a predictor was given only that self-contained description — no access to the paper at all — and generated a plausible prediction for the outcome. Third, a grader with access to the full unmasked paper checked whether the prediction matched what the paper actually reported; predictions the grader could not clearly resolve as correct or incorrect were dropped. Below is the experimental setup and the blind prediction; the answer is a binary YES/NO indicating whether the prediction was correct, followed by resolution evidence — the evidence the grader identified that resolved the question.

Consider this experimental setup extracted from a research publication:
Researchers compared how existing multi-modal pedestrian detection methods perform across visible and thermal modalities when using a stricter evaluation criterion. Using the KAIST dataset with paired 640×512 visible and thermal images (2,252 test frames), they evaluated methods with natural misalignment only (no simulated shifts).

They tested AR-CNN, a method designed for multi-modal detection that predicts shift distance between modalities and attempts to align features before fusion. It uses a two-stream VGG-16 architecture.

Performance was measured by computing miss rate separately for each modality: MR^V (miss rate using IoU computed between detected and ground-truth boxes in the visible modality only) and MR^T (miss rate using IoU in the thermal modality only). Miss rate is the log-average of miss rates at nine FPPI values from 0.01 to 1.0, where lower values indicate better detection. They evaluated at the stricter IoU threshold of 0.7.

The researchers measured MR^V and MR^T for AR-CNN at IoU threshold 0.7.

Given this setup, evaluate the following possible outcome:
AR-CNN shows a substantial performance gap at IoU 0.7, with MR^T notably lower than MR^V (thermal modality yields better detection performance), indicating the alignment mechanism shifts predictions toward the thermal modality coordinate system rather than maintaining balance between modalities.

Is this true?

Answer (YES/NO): NO